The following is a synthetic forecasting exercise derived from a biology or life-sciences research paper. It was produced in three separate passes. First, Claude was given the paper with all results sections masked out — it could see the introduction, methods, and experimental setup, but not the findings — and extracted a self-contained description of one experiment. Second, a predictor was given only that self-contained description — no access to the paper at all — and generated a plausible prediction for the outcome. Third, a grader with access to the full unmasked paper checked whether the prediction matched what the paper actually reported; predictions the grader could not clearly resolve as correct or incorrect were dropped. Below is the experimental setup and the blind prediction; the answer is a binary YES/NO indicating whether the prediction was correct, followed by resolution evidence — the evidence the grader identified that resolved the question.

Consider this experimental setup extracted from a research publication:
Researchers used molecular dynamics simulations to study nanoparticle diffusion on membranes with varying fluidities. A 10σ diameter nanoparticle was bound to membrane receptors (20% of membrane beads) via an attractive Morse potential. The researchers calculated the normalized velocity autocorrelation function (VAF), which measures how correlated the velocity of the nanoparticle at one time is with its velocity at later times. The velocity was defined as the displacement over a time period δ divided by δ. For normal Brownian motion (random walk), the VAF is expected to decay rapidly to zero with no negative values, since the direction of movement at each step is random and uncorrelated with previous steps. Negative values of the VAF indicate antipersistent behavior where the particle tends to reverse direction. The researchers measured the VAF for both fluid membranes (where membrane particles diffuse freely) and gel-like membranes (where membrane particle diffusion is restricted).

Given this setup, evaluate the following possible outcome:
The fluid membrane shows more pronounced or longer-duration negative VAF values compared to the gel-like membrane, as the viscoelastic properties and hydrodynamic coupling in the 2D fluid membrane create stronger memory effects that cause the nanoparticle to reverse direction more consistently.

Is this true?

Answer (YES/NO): NO